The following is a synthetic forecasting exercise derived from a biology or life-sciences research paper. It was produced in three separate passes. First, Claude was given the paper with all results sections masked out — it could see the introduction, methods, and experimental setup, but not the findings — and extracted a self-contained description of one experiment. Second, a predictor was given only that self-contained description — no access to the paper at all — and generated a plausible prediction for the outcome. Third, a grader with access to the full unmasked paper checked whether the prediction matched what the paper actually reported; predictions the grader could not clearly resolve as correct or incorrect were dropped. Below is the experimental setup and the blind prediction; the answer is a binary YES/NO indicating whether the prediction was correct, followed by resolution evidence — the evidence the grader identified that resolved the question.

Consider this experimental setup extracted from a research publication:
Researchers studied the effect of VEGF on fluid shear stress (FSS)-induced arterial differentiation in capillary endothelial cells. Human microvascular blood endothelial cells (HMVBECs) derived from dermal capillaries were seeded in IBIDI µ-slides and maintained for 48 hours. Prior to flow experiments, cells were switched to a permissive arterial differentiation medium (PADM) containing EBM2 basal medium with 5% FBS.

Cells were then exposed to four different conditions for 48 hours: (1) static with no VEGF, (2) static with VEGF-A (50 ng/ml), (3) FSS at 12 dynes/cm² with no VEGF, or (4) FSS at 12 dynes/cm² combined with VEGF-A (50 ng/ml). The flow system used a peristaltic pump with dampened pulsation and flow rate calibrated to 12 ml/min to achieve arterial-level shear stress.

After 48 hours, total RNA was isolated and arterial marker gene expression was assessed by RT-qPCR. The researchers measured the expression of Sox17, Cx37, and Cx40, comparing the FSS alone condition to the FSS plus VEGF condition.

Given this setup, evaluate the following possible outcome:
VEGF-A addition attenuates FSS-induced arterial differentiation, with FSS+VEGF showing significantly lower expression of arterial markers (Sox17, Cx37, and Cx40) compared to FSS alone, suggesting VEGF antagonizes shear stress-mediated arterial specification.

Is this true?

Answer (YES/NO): YES